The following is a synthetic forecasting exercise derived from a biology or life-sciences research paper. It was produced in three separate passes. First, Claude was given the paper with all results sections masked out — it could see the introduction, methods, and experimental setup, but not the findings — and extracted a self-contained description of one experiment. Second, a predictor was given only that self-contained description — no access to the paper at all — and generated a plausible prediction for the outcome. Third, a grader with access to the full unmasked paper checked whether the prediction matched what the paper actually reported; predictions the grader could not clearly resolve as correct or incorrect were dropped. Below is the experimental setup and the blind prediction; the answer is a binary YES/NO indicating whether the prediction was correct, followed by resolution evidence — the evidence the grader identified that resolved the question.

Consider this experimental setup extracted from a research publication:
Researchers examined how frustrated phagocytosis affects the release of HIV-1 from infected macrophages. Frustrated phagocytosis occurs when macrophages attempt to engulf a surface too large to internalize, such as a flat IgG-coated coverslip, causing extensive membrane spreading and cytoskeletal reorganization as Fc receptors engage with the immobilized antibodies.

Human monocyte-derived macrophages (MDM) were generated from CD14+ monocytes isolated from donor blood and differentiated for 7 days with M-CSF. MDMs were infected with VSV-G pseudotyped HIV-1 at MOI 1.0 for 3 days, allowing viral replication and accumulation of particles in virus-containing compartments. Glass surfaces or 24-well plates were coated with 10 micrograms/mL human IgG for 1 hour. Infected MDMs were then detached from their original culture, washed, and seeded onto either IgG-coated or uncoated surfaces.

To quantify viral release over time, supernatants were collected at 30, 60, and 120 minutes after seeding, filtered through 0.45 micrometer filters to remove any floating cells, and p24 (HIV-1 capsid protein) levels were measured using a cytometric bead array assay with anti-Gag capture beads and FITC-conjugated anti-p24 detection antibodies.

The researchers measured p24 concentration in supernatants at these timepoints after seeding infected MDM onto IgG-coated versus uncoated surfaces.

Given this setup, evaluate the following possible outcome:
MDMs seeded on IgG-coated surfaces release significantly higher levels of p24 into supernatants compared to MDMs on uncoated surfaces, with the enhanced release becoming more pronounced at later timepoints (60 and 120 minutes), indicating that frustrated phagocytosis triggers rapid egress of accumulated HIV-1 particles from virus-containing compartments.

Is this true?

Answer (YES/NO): NO